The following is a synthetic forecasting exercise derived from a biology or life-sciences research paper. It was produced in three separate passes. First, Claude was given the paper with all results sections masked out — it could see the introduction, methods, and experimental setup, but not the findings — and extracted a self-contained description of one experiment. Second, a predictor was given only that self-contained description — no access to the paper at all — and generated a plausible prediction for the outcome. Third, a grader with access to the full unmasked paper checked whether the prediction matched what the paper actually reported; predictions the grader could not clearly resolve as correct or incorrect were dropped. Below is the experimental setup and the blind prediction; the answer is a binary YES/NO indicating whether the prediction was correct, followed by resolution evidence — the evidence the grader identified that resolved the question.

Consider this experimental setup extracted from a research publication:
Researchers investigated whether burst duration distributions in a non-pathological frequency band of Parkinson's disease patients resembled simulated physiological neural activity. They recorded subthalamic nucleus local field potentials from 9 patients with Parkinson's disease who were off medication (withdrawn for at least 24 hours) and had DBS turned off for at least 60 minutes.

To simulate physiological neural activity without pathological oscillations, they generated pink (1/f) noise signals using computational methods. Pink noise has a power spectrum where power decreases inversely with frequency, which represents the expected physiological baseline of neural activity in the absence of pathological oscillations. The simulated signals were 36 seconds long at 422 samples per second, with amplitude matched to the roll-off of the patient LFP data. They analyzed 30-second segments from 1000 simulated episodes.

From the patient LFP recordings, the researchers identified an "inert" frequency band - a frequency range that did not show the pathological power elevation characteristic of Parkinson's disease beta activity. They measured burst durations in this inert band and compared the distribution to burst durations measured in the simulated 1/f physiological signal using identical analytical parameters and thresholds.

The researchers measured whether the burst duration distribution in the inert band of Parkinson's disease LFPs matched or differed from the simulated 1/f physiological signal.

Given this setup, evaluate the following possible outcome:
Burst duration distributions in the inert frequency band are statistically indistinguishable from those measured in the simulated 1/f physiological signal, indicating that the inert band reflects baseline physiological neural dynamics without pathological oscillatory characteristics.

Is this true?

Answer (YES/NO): YES